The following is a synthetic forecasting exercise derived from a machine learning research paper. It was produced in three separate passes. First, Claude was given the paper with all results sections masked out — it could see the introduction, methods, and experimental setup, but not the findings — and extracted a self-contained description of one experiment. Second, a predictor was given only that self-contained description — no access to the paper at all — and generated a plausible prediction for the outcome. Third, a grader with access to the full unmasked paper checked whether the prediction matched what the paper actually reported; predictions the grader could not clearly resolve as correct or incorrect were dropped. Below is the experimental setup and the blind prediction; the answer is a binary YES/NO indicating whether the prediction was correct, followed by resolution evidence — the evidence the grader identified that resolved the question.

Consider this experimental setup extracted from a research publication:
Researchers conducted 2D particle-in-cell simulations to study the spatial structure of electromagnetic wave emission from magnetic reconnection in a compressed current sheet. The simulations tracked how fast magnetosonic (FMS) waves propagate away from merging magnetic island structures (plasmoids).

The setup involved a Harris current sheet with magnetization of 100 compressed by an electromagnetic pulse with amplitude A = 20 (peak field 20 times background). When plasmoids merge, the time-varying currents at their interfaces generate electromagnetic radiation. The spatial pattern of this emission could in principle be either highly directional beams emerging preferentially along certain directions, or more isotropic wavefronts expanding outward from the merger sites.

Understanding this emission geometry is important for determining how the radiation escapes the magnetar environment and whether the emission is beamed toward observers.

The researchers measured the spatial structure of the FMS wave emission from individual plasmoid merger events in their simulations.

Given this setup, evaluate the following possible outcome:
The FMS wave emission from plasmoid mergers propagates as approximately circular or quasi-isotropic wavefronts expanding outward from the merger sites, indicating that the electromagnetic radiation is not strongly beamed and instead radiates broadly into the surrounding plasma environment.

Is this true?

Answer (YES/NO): YES